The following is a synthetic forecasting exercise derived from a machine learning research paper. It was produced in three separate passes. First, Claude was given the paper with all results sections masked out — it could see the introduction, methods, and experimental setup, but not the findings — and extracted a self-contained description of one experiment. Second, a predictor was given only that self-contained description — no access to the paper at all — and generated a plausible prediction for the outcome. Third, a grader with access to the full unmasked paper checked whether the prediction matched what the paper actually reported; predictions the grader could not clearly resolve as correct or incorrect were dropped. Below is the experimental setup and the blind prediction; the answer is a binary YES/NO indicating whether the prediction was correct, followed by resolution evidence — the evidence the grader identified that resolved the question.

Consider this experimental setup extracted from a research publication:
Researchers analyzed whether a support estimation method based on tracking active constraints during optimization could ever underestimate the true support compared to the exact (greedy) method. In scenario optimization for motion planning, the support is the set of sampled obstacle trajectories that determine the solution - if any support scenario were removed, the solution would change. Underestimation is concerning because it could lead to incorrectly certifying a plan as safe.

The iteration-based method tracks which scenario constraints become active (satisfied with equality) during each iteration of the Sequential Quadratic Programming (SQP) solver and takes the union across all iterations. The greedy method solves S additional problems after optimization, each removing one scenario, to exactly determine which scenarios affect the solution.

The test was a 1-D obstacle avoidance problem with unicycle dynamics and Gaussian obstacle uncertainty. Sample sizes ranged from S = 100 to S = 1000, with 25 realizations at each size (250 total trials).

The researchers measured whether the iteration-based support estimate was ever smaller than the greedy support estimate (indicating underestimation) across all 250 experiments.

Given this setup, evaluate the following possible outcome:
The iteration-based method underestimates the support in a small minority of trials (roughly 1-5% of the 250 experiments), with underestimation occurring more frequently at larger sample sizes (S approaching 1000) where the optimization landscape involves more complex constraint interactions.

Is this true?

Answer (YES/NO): NO